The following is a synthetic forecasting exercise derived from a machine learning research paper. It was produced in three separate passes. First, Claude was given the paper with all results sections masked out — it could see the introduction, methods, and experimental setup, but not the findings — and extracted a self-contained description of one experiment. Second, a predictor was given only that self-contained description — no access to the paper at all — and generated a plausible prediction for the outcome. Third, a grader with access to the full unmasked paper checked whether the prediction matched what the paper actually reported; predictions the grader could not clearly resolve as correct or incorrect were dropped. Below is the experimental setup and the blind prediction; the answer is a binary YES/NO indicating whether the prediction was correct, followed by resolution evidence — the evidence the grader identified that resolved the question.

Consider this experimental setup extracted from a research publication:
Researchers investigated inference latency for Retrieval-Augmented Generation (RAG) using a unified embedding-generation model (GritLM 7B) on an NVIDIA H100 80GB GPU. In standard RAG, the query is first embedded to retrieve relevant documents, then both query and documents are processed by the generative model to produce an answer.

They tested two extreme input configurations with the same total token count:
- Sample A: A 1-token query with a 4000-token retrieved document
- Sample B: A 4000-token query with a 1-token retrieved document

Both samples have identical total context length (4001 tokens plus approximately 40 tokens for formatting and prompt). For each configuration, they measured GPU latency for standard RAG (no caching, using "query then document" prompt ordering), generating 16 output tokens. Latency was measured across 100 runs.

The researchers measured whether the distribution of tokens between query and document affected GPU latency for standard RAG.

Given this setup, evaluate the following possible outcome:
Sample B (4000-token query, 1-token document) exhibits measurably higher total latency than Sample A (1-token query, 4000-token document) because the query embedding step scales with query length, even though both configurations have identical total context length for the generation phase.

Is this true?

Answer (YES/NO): NO